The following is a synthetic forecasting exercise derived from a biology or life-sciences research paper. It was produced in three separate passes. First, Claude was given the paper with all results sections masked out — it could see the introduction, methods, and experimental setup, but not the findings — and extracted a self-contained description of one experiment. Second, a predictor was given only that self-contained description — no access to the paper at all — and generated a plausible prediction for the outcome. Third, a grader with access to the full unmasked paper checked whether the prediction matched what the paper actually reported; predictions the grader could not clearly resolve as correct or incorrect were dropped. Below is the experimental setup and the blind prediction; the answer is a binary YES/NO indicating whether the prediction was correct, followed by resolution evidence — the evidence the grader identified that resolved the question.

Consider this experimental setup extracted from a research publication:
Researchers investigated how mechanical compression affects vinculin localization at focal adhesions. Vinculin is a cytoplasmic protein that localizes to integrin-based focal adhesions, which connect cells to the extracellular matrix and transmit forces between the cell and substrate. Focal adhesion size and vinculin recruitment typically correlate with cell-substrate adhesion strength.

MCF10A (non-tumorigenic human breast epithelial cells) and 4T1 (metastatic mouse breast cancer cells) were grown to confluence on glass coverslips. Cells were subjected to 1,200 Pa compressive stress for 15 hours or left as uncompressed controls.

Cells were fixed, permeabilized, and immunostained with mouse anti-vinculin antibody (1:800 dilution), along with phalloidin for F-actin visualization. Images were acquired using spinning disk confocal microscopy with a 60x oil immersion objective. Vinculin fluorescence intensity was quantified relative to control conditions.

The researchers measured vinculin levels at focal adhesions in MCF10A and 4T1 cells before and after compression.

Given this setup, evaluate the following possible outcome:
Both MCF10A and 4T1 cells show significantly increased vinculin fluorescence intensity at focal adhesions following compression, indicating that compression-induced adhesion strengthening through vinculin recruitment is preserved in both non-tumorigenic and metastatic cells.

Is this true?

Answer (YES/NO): NO